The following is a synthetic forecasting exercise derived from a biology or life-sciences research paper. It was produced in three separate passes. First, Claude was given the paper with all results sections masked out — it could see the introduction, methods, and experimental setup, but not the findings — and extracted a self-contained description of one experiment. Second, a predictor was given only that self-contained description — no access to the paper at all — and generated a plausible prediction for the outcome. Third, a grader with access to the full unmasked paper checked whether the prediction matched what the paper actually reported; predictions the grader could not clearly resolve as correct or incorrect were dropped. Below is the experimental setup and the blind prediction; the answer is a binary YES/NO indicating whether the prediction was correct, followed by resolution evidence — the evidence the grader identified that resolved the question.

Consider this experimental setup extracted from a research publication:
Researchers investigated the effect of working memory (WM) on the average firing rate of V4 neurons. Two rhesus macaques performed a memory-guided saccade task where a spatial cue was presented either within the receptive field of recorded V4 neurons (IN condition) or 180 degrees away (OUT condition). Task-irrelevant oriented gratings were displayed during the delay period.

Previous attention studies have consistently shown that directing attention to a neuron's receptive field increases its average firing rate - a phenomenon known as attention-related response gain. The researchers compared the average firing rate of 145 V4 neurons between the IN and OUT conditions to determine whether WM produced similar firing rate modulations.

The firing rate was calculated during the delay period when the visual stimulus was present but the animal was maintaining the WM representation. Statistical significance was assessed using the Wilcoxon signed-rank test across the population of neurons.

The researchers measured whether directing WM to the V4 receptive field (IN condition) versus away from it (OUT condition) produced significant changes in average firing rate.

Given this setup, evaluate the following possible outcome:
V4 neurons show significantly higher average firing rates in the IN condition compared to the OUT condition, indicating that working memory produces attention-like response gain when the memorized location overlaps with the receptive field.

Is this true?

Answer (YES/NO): NO